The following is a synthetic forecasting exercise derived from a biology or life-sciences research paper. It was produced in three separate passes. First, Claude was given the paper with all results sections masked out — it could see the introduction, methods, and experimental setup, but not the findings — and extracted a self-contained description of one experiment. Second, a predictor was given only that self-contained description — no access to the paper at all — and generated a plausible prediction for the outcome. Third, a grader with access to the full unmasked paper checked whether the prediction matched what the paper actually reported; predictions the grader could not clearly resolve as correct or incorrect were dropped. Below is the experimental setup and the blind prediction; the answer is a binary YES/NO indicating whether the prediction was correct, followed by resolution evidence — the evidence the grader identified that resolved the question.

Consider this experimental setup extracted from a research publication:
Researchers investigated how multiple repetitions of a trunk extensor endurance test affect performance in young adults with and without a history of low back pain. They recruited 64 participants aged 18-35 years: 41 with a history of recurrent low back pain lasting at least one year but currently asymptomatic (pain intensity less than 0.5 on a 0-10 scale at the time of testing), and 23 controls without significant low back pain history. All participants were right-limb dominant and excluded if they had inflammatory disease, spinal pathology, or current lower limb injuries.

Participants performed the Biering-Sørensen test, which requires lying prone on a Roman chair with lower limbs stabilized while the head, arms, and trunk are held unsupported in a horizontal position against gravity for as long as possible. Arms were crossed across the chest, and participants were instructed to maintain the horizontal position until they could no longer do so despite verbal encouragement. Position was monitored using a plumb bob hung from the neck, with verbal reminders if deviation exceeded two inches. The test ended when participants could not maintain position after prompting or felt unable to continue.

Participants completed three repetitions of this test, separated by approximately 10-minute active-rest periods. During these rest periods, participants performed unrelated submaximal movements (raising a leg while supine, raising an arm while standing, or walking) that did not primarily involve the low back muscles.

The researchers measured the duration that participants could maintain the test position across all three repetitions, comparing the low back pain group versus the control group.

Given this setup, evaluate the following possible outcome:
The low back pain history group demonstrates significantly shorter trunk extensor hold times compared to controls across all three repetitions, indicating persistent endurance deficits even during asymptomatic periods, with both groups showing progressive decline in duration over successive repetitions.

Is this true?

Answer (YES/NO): NO